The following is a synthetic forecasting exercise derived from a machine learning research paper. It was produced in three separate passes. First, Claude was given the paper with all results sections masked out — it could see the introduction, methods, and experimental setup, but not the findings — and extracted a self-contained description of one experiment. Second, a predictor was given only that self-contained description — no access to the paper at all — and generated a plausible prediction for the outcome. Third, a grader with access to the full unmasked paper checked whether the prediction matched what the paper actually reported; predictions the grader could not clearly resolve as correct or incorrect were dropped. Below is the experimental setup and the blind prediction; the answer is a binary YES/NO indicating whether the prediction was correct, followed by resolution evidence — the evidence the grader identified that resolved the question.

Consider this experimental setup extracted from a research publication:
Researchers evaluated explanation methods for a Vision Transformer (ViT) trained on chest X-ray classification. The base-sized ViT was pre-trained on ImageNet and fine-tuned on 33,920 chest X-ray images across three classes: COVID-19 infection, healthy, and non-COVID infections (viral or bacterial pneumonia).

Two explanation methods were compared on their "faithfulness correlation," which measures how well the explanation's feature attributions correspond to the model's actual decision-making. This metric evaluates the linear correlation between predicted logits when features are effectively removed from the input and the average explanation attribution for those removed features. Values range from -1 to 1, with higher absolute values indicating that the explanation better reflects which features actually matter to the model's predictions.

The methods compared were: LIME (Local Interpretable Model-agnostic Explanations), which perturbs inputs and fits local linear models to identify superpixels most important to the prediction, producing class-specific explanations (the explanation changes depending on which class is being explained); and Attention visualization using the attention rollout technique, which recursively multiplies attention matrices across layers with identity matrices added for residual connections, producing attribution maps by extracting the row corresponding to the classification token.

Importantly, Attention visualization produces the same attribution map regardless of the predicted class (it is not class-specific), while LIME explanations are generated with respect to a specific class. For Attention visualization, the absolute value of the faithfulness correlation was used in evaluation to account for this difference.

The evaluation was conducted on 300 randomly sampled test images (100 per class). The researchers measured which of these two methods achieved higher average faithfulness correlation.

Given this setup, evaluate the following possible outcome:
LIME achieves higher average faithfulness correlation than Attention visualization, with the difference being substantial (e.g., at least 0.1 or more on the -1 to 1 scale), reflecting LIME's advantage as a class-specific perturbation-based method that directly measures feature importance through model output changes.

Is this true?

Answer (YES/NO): NO